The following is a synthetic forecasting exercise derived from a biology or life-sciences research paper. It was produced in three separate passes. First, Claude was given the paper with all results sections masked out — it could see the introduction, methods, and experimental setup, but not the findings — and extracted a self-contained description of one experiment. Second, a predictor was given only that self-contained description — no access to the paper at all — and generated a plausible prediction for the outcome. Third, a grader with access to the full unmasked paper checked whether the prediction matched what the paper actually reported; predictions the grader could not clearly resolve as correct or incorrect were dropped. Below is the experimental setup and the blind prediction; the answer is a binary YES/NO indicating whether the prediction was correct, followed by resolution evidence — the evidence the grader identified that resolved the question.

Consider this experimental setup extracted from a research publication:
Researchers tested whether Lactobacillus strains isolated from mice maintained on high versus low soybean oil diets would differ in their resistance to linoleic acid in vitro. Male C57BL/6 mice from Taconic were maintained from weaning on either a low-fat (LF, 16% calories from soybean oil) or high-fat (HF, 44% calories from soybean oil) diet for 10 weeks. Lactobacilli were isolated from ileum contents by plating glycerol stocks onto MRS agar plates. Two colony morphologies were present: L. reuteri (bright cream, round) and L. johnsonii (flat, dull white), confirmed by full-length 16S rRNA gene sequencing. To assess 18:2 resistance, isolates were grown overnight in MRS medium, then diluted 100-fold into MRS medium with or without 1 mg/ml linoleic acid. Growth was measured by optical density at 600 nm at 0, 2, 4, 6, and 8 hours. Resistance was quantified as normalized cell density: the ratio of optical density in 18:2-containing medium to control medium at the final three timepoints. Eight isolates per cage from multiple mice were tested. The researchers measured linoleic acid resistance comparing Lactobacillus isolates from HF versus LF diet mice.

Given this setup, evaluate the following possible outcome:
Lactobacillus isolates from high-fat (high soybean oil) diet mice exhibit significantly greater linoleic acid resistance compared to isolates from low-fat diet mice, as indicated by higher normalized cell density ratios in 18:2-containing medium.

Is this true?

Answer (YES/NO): NO